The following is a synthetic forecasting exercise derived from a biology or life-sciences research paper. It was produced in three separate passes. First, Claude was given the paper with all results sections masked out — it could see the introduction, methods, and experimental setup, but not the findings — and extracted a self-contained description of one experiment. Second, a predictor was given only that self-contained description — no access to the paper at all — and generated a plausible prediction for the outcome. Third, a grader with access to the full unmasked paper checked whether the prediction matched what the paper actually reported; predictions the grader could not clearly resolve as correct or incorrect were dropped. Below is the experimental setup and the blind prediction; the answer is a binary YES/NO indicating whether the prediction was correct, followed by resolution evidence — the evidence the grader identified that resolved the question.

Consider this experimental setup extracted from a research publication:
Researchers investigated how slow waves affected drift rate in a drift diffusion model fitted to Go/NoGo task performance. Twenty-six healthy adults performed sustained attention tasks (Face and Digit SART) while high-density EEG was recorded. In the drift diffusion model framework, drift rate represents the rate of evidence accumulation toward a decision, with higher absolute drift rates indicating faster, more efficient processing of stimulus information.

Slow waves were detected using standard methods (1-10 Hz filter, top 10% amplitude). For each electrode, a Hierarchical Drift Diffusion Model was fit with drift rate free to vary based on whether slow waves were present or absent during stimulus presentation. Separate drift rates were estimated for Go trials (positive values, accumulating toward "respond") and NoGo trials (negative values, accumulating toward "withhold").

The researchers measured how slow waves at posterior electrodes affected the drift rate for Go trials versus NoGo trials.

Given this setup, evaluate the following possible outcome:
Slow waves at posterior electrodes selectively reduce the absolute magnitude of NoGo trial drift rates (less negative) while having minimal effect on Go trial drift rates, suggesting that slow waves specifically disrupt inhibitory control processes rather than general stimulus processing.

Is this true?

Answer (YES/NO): NO